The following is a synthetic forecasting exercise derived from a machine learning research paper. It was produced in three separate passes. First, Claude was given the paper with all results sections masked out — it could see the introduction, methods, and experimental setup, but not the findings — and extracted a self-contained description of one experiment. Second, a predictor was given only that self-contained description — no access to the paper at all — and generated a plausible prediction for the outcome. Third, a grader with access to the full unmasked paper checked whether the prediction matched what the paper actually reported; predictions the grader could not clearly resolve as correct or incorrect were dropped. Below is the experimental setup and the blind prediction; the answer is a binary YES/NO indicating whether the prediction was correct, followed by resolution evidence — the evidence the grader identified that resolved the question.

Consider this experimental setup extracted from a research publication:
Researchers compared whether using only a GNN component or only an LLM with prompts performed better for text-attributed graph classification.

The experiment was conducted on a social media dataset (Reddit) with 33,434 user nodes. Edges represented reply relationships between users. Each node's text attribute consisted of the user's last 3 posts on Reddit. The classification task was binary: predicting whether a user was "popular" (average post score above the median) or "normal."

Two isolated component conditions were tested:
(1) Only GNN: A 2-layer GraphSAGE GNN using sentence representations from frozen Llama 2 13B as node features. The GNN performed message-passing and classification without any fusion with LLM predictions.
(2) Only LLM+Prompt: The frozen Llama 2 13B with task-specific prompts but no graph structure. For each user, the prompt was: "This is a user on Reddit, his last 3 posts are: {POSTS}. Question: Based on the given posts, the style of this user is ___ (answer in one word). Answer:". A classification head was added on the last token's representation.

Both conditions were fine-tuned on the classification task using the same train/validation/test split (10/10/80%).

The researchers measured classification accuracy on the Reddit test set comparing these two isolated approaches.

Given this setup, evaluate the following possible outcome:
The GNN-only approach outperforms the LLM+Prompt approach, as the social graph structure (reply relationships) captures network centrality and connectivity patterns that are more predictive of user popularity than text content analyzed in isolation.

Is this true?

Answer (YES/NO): YES